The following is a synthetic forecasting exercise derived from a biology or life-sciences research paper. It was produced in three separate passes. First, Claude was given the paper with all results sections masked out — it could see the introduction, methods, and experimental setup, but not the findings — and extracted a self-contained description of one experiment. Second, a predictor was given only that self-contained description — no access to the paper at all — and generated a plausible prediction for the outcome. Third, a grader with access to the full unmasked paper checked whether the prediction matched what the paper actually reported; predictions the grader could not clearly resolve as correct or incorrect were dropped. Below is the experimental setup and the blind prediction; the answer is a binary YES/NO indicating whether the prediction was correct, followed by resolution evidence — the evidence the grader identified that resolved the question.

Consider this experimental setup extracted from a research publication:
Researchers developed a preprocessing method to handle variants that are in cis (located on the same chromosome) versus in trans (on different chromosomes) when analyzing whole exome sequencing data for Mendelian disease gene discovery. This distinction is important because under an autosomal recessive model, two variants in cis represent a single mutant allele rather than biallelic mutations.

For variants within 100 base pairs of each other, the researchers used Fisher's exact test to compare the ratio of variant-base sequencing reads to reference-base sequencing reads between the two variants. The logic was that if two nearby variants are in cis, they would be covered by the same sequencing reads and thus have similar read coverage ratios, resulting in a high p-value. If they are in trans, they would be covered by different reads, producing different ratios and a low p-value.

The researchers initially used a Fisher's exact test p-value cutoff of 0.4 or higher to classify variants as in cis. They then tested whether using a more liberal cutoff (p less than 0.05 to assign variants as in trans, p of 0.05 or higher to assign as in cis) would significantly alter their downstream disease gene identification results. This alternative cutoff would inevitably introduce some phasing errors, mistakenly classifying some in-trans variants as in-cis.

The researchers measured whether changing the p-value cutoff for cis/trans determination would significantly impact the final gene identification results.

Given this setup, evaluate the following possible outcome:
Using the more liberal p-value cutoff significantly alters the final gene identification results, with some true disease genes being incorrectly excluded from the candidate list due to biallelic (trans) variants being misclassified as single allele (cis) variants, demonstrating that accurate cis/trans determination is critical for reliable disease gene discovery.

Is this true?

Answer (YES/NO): NO